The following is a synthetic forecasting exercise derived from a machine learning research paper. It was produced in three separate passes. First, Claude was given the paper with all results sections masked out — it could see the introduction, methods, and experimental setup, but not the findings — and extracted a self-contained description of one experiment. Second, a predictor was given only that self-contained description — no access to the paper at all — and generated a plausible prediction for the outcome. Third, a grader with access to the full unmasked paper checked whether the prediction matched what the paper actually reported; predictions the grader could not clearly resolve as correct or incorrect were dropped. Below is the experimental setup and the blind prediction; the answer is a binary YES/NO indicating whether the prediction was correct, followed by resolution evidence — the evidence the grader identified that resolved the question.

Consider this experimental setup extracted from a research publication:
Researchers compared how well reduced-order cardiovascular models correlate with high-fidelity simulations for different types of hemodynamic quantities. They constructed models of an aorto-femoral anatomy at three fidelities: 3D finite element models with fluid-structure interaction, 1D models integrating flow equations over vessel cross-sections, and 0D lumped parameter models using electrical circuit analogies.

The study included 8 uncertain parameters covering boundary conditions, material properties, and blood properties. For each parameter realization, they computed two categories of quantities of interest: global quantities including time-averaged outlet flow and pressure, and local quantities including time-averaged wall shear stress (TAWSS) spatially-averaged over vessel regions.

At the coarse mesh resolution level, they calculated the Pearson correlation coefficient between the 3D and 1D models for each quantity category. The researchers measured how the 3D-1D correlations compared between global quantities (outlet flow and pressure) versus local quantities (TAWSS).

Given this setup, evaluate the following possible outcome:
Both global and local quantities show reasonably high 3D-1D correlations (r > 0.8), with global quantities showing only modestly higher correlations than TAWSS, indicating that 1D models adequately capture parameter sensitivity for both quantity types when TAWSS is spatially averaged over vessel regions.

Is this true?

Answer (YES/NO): YES